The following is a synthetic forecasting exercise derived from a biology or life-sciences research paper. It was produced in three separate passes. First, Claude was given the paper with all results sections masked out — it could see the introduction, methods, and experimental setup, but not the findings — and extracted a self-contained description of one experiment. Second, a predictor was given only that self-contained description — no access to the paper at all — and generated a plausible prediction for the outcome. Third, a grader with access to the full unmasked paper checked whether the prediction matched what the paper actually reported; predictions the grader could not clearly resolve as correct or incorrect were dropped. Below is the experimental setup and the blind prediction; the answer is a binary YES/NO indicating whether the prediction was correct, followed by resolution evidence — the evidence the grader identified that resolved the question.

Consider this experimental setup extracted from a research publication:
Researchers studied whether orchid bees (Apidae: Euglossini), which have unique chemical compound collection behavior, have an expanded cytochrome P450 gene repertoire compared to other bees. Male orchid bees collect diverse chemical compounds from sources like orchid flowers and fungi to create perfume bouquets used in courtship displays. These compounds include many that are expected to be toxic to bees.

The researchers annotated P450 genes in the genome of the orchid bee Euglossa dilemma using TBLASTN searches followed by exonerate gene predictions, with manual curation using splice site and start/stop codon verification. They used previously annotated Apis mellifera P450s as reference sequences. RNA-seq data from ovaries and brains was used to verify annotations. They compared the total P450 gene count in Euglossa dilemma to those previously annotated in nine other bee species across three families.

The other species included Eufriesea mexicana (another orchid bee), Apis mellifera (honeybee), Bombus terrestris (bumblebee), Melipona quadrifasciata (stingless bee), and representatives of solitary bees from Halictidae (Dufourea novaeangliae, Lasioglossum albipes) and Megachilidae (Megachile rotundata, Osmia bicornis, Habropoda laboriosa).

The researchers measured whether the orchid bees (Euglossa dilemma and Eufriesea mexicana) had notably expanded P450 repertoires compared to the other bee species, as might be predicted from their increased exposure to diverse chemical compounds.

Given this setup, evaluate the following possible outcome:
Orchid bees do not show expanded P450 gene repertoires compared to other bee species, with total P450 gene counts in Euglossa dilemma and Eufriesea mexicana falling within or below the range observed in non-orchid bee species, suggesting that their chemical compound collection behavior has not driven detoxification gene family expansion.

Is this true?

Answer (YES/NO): YES